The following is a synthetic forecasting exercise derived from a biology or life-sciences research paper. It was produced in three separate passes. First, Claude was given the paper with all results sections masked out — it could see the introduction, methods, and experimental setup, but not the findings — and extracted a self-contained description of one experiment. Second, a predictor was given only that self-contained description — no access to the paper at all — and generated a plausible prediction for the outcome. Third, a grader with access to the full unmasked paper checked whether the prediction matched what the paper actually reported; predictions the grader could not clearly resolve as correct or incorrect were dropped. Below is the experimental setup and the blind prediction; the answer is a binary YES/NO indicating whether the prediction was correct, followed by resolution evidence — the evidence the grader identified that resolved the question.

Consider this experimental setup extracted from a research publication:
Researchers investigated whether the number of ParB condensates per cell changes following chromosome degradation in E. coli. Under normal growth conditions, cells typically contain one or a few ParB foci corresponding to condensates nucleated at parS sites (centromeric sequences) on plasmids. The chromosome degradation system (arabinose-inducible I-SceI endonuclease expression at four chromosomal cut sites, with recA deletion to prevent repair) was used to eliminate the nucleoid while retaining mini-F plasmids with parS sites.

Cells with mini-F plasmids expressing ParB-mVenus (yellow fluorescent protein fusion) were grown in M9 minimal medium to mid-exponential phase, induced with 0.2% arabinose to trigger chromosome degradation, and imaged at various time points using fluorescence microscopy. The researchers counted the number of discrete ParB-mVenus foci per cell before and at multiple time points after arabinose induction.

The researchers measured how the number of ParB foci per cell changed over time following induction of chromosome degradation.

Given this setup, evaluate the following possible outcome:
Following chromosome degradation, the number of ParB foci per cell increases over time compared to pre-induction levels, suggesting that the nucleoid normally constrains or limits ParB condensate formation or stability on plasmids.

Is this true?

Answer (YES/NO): NO